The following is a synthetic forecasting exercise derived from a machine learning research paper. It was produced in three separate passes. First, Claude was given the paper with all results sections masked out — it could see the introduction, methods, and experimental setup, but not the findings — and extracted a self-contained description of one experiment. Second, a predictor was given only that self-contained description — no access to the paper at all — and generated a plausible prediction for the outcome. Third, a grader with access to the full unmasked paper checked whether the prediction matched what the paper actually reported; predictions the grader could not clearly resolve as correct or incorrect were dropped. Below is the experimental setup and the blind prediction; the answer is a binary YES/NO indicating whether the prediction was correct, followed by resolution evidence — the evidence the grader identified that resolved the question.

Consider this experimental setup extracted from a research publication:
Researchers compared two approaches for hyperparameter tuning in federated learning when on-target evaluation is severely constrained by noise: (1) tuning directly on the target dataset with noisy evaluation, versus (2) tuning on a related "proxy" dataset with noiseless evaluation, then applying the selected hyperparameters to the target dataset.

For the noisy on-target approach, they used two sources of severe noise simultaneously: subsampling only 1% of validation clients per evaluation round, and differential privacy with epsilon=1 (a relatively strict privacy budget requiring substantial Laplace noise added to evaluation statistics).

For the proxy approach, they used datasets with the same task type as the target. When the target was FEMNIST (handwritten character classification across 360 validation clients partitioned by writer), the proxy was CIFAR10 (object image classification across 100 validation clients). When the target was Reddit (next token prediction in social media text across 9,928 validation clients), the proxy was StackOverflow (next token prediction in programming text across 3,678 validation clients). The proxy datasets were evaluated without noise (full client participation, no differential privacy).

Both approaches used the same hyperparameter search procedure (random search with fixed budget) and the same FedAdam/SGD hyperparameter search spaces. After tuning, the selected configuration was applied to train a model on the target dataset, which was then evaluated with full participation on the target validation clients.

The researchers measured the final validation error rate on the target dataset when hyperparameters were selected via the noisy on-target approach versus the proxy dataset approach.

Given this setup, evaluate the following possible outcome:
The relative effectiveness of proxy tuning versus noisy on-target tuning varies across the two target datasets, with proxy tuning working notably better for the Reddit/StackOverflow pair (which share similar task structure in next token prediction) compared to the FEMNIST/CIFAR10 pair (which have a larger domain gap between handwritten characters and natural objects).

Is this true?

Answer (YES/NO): NO